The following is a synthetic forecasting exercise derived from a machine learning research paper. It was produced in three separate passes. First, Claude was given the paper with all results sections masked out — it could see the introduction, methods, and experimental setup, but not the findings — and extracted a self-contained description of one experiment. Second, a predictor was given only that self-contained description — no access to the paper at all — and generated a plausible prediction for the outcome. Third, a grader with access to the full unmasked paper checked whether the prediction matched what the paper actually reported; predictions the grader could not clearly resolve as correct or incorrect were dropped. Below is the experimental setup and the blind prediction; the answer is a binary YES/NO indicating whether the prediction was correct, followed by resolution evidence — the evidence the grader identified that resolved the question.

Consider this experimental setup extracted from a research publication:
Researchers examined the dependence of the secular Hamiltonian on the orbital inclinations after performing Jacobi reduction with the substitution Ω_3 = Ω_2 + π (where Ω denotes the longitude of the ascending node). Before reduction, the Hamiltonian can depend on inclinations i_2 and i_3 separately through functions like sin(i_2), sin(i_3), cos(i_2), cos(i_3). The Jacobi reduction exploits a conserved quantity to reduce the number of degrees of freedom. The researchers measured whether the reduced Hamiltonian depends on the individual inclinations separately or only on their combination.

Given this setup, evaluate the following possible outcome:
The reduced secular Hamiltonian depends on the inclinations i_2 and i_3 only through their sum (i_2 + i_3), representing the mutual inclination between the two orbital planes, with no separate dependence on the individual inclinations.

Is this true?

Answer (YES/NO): YES